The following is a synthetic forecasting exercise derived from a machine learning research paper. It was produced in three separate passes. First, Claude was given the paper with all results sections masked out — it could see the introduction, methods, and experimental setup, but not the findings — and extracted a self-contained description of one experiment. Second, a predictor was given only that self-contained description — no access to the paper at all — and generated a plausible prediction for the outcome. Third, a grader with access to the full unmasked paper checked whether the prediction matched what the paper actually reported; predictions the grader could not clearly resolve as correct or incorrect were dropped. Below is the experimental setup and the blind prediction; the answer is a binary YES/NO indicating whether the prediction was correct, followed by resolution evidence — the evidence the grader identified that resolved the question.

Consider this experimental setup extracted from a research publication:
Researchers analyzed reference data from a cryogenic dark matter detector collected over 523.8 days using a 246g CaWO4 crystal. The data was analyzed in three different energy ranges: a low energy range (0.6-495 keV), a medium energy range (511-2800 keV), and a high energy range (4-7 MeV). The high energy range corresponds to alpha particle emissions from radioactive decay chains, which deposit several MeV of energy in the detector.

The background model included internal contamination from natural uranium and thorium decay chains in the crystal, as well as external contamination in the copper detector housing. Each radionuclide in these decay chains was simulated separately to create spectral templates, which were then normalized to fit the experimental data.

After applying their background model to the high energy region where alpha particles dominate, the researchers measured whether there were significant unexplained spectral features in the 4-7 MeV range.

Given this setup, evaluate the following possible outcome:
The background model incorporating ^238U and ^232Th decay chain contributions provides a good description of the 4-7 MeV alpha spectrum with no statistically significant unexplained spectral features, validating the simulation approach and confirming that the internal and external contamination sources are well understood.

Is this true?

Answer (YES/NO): NO